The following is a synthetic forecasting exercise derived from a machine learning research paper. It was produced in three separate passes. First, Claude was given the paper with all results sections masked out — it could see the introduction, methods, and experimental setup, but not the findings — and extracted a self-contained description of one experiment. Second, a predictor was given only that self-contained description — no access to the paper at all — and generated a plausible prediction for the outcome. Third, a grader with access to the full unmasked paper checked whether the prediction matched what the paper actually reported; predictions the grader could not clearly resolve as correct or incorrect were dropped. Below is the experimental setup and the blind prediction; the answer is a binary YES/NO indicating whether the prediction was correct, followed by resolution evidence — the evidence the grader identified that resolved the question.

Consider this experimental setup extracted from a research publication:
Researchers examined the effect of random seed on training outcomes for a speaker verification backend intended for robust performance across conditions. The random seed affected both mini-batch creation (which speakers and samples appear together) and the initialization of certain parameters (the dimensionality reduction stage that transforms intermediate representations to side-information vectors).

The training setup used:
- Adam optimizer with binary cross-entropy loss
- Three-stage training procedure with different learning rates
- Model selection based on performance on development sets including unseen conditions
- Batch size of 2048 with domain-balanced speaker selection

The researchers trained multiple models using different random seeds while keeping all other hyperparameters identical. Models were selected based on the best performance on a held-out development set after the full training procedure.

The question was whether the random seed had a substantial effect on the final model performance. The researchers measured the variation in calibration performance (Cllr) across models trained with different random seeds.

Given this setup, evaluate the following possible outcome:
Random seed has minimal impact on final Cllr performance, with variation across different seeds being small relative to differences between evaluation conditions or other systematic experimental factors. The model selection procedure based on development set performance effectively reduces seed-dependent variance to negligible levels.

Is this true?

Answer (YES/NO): NO